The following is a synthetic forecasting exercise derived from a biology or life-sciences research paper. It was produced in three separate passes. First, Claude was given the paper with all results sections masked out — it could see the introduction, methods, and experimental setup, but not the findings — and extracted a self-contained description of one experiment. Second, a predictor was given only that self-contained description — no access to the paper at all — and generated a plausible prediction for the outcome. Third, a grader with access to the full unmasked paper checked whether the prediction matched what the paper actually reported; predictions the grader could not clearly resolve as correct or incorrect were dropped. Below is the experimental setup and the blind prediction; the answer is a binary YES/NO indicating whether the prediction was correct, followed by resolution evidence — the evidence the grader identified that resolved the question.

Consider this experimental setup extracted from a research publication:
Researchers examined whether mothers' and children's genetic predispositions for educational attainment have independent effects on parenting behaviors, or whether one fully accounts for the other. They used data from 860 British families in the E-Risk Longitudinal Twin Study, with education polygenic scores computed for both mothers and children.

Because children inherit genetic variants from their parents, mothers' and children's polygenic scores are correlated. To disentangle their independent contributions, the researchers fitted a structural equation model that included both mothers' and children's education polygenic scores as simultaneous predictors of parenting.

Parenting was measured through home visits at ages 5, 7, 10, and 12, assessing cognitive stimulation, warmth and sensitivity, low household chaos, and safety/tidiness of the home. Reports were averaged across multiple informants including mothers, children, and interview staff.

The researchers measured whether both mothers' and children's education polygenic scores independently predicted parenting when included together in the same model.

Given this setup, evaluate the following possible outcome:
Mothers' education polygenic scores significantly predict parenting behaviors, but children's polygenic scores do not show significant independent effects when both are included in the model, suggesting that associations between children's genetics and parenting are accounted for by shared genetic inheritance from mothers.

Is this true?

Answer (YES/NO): NO